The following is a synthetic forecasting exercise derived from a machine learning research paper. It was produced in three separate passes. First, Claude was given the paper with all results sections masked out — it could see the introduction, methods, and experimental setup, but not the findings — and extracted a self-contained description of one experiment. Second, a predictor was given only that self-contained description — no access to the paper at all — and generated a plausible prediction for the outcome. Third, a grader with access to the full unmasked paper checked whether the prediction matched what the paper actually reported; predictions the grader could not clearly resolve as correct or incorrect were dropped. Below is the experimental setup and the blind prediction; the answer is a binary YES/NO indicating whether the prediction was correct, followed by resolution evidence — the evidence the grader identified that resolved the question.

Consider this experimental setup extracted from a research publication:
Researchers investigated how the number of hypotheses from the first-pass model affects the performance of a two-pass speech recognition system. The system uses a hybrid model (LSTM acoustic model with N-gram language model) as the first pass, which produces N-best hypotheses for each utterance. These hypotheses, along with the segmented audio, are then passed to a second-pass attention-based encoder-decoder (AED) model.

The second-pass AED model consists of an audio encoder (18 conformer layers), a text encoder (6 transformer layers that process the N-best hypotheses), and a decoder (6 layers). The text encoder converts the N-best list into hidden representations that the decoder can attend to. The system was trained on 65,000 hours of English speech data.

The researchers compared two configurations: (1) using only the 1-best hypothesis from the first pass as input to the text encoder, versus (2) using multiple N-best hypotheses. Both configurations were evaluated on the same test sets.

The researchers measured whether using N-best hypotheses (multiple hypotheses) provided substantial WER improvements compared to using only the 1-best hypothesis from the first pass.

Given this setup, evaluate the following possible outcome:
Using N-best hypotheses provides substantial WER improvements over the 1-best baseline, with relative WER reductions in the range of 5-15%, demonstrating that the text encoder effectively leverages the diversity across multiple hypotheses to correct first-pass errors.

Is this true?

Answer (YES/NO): NO